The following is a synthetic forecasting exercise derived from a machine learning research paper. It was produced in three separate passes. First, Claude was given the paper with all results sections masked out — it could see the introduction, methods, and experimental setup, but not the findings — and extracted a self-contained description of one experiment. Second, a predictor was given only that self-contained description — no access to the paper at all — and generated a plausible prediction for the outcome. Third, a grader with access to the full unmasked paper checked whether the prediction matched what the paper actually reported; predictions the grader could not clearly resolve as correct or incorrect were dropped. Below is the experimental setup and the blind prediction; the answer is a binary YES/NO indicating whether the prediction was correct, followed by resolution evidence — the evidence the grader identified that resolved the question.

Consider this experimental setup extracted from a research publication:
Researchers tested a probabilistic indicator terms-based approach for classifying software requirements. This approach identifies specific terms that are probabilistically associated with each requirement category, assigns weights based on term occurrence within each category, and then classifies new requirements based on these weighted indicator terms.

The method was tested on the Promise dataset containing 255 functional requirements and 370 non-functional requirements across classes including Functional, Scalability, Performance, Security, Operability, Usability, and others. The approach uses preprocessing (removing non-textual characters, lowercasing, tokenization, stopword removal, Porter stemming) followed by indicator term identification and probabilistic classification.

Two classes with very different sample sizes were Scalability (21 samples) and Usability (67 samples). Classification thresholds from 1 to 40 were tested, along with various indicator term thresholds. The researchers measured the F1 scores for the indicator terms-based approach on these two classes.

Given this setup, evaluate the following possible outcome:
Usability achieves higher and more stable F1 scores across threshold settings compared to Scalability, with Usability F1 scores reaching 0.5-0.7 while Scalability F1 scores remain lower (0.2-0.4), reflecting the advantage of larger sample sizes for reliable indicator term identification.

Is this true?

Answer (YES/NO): NO